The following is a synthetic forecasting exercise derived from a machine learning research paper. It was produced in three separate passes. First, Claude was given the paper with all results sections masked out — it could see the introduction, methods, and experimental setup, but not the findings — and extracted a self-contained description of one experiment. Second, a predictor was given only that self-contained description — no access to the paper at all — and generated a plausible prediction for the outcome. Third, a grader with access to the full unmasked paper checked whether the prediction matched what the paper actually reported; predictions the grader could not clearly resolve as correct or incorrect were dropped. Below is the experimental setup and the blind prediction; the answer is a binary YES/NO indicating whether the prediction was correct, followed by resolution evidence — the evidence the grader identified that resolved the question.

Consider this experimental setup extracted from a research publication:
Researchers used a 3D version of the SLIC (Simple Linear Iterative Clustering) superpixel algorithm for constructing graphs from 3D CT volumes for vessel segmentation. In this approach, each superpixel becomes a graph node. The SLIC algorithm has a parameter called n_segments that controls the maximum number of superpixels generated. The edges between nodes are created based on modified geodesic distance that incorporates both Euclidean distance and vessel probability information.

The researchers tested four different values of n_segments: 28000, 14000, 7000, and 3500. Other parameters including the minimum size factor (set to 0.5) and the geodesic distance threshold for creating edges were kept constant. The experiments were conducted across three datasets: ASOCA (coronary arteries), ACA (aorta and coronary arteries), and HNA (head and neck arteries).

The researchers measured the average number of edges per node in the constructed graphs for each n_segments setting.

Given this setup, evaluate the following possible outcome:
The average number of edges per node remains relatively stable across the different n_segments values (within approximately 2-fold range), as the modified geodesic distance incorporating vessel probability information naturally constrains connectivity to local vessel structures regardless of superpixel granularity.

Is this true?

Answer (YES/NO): NO